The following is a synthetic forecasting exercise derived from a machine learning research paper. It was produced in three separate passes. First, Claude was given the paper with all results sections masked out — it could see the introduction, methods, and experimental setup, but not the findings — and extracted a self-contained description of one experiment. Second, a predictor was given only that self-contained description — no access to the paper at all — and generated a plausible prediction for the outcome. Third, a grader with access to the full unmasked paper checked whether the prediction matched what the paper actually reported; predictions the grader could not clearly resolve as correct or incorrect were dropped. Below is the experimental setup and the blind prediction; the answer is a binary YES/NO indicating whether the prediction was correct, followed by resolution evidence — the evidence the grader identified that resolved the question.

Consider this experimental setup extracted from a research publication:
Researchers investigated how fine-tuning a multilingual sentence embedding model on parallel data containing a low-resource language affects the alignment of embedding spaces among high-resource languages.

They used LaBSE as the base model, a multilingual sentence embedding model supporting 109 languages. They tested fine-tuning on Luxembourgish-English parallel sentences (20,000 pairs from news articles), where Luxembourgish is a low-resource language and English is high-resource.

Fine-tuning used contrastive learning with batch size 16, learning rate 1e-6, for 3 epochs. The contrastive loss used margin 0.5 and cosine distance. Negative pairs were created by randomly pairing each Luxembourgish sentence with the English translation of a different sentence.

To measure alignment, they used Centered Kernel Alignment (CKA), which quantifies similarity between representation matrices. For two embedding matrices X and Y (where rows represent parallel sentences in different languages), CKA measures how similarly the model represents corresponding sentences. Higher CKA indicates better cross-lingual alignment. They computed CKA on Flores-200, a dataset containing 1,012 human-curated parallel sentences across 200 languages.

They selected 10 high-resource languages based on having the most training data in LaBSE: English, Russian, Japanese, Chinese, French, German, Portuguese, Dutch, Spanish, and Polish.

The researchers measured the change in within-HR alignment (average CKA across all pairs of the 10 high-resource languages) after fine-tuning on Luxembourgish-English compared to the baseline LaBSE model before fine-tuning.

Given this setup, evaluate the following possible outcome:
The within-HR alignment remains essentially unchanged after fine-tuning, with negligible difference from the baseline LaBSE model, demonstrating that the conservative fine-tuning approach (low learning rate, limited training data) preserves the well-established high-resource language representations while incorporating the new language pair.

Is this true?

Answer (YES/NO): NO